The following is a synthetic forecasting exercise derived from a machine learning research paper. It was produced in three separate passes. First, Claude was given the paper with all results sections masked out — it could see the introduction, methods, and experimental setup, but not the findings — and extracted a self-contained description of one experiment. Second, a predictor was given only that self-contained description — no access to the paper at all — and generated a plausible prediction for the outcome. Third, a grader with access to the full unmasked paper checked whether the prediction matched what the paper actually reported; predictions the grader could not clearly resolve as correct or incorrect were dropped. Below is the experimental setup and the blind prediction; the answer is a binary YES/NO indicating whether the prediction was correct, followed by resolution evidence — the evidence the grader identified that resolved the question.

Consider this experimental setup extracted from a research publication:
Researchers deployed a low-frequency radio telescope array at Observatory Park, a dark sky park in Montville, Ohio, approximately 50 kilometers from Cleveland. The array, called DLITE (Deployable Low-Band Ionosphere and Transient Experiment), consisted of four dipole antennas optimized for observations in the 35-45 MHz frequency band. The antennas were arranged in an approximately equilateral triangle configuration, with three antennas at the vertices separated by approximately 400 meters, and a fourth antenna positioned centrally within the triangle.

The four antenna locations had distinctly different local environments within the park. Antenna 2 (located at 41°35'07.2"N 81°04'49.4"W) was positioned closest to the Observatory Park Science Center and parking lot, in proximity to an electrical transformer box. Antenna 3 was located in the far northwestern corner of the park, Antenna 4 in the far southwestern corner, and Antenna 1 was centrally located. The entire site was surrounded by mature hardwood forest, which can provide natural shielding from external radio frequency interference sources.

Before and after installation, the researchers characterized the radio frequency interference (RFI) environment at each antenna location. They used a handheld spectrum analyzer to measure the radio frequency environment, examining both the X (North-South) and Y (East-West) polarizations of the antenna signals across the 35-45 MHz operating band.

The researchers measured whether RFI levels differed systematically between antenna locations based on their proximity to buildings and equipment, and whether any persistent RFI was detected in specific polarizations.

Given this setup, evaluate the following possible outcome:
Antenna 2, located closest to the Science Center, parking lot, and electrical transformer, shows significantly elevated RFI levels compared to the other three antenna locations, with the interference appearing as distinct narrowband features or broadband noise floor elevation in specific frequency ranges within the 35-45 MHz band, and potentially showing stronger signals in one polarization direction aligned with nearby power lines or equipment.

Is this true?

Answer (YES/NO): NO